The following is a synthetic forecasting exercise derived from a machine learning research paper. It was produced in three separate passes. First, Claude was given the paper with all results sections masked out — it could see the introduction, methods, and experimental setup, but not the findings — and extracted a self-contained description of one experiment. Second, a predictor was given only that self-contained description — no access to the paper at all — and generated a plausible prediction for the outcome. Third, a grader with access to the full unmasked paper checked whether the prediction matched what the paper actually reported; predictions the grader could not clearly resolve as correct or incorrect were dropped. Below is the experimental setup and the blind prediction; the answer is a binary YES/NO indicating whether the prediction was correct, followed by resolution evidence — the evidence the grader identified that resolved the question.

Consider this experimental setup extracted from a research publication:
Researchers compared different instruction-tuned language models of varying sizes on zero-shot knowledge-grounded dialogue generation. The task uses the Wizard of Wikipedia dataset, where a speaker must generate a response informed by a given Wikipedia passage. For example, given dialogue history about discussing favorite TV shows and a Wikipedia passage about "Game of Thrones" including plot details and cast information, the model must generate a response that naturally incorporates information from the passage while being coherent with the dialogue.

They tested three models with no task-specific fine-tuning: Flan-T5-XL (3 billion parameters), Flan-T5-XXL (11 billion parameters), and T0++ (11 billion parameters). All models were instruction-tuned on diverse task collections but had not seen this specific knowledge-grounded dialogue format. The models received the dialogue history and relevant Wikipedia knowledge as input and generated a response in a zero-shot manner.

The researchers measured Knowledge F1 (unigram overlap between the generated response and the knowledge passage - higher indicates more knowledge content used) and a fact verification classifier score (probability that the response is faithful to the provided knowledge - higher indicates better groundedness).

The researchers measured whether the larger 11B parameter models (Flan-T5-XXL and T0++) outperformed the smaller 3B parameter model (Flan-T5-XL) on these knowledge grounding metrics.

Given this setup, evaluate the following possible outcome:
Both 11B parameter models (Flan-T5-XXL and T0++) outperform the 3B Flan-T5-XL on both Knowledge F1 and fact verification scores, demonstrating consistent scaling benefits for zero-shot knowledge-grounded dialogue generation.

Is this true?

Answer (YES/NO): NO